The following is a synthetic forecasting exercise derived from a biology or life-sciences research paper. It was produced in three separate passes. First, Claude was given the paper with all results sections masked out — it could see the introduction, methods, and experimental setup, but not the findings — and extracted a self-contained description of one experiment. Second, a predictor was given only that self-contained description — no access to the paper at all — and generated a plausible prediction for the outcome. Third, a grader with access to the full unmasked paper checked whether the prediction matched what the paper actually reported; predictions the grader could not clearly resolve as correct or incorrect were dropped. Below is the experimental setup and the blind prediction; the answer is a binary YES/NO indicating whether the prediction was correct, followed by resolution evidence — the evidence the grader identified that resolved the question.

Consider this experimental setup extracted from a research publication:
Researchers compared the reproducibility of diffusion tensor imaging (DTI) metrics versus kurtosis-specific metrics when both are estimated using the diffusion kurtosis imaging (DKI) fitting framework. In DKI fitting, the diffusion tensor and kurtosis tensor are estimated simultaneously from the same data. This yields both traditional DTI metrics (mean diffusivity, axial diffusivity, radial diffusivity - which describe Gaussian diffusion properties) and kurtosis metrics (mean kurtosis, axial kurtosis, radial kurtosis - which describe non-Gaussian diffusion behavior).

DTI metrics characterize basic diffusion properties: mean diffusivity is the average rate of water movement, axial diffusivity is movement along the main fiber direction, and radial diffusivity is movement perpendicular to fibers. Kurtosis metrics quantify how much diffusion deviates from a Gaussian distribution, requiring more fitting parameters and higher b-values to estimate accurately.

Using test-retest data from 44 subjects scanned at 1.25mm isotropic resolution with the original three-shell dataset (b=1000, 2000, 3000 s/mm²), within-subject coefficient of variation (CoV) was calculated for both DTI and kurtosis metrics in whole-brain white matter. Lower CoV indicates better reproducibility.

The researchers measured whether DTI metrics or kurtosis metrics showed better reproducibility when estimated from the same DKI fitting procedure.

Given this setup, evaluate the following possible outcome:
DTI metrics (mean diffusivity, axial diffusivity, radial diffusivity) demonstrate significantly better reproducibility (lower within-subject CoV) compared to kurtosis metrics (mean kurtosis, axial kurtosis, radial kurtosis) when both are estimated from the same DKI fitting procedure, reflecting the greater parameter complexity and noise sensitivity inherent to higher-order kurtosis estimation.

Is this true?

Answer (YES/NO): NO